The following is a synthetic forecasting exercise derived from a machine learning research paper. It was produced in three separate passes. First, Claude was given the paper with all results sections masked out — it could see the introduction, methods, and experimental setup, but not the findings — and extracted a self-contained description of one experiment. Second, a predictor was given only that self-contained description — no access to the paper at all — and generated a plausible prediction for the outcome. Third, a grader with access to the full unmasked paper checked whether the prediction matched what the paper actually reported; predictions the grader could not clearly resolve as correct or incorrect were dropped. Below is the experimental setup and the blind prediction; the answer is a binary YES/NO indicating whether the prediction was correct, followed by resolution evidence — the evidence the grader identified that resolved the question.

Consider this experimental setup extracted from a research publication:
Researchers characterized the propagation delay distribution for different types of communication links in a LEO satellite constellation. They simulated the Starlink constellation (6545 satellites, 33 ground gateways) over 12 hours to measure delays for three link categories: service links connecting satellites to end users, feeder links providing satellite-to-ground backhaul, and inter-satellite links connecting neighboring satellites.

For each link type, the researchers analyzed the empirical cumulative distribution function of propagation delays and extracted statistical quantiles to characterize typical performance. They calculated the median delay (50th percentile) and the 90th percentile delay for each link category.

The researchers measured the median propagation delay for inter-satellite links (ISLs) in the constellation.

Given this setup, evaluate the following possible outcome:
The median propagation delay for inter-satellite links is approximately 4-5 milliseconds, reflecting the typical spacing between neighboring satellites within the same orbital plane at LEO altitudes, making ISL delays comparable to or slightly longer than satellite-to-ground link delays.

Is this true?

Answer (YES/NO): NO